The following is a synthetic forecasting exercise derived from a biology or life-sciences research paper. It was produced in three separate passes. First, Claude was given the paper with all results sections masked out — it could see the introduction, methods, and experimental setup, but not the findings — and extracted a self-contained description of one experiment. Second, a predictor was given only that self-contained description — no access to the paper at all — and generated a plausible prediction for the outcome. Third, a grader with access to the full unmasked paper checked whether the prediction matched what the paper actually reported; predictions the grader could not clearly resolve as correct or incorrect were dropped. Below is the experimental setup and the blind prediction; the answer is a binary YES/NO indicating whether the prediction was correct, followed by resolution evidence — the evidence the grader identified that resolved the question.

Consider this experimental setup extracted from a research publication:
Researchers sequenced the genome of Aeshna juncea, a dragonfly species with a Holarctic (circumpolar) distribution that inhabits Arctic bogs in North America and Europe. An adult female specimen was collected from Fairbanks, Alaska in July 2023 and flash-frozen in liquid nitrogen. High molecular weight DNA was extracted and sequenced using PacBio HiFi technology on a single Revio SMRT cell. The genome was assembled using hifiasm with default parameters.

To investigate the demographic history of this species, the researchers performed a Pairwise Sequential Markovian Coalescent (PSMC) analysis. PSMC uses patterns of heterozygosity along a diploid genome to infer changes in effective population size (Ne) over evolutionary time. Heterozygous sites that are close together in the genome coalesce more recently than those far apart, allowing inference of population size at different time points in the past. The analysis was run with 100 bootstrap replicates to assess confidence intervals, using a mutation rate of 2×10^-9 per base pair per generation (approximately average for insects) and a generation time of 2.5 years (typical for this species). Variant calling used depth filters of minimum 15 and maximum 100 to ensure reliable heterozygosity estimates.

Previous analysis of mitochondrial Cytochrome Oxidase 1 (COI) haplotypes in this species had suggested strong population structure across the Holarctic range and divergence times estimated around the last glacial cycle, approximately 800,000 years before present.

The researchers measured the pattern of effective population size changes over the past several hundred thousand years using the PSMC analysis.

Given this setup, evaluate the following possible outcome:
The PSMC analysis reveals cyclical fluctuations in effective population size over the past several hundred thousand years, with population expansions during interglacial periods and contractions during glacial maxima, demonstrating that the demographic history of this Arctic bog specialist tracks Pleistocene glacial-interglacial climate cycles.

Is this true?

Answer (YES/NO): NO